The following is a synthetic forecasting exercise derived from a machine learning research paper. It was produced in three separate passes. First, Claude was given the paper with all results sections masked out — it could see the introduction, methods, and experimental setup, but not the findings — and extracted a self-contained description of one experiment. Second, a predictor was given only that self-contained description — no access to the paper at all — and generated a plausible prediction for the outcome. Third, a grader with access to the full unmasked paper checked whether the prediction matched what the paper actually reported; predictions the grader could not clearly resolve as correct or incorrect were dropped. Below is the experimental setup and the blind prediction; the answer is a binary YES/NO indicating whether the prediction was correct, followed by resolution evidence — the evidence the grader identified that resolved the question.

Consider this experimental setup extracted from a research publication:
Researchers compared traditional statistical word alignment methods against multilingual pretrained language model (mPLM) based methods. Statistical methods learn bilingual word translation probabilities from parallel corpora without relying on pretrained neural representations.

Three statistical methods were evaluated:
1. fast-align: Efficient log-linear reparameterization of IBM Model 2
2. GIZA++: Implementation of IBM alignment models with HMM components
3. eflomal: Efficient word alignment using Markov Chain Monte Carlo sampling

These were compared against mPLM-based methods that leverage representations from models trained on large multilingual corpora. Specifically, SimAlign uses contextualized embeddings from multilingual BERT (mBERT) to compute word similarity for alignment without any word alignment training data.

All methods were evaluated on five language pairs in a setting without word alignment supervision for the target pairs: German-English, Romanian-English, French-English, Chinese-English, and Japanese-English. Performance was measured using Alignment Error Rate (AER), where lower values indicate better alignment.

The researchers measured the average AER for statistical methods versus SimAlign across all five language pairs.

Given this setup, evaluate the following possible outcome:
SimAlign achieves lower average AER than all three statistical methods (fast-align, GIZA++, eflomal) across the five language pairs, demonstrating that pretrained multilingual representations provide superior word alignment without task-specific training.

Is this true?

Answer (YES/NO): YES